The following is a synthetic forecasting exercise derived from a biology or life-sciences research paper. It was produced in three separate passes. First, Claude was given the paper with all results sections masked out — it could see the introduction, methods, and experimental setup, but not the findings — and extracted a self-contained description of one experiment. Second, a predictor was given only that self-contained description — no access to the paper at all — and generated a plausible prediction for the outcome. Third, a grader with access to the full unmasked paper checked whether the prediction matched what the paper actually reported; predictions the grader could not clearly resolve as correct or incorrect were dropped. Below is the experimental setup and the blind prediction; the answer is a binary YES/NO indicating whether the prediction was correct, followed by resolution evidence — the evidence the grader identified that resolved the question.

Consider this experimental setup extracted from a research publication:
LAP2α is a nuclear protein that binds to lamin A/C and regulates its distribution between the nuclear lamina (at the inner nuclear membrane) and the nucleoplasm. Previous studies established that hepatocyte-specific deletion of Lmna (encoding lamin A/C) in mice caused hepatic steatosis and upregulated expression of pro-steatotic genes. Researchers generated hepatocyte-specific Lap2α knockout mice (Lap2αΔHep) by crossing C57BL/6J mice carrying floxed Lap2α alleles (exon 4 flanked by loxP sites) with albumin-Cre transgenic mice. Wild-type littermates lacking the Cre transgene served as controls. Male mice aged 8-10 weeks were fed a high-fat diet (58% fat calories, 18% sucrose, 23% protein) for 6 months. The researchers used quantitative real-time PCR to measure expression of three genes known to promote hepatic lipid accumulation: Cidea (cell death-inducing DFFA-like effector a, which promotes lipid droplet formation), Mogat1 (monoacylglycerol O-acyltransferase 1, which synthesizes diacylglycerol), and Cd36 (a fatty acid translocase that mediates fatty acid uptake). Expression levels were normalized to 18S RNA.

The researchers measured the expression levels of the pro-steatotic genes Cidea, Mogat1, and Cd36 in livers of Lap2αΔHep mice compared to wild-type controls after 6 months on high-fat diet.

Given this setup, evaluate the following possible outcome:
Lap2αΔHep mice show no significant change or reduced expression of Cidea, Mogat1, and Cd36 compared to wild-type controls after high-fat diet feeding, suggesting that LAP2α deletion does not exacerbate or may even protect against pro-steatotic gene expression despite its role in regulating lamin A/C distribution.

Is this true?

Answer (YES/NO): YES